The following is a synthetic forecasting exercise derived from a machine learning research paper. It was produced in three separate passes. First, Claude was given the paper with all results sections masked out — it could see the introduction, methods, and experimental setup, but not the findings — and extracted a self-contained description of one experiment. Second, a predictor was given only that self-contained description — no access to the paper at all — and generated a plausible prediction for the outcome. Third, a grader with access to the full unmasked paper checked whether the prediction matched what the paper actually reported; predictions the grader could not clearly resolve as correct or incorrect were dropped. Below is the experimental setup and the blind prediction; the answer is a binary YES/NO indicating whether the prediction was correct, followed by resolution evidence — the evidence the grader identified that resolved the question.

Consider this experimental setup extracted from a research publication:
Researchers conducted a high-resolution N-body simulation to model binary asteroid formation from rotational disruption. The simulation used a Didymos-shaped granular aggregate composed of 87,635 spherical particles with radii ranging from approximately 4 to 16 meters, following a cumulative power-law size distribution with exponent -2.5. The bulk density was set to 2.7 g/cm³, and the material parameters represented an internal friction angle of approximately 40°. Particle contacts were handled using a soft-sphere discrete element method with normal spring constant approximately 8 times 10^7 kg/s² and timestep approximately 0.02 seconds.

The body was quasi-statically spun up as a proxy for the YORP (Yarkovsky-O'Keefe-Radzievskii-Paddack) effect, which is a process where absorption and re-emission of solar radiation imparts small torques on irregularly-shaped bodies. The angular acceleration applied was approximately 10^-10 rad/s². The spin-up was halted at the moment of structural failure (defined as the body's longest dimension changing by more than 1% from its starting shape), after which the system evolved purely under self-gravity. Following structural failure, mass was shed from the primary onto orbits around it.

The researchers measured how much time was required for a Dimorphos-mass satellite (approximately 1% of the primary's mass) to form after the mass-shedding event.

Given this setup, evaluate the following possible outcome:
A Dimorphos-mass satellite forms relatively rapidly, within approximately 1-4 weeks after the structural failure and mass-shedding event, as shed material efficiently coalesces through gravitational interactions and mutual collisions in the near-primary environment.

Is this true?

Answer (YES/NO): NO